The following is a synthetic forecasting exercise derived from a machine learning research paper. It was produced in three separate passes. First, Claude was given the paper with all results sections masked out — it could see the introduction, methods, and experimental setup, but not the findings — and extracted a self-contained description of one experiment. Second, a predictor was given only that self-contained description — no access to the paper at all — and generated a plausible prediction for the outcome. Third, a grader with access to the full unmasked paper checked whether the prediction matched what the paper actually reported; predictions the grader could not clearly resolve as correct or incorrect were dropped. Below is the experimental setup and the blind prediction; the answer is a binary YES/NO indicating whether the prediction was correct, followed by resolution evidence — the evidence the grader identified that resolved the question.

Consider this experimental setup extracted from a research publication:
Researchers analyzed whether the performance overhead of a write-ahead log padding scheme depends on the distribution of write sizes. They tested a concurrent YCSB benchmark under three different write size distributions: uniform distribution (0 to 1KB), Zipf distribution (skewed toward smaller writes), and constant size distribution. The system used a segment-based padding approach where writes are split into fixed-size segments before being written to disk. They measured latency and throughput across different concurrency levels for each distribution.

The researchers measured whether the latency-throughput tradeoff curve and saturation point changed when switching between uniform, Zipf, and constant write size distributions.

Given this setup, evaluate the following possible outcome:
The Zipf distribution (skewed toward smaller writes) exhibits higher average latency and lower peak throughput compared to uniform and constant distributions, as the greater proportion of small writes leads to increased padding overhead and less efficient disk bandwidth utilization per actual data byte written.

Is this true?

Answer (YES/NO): NO